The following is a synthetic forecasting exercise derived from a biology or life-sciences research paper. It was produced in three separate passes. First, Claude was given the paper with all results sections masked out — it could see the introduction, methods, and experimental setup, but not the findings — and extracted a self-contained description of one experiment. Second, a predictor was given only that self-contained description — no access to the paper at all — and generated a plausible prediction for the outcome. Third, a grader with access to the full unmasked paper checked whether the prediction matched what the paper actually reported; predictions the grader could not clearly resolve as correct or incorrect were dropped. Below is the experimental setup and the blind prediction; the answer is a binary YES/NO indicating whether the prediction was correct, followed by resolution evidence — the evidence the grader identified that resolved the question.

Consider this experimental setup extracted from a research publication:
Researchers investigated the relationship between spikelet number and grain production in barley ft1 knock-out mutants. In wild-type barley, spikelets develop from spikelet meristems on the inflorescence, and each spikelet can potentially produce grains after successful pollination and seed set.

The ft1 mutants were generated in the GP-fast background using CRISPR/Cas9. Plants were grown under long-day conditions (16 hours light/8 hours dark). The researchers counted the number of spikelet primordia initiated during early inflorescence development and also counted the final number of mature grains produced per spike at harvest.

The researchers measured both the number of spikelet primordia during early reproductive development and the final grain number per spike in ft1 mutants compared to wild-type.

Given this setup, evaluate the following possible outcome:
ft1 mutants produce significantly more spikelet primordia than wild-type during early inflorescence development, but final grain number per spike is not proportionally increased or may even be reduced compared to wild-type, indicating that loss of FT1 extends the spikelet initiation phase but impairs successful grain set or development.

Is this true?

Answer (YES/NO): YES